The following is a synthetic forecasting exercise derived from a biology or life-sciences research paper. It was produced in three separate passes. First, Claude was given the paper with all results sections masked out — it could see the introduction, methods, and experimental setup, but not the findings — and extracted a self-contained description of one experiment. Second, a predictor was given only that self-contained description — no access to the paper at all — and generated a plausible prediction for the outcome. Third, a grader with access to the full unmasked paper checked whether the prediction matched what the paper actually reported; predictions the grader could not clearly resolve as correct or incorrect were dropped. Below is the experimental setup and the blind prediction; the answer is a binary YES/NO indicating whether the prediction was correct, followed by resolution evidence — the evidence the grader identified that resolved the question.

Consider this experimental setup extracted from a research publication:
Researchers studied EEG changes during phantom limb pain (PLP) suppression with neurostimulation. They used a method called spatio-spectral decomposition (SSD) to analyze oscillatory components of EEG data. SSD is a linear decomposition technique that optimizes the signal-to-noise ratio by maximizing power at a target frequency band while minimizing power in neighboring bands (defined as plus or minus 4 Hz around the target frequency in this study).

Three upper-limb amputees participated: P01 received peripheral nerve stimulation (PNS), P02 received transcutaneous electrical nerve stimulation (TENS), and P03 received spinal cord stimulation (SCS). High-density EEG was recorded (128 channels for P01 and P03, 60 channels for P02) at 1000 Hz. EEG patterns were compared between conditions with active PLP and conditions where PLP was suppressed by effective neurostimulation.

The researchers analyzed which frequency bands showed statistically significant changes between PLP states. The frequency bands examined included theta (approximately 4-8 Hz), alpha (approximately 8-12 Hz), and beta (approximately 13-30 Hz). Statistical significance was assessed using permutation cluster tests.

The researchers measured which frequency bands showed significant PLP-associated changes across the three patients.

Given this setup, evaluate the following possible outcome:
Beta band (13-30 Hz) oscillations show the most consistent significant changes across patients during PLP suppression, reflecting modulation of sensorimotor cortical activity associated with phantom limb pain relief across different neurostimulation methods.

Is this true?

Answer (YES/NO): NO